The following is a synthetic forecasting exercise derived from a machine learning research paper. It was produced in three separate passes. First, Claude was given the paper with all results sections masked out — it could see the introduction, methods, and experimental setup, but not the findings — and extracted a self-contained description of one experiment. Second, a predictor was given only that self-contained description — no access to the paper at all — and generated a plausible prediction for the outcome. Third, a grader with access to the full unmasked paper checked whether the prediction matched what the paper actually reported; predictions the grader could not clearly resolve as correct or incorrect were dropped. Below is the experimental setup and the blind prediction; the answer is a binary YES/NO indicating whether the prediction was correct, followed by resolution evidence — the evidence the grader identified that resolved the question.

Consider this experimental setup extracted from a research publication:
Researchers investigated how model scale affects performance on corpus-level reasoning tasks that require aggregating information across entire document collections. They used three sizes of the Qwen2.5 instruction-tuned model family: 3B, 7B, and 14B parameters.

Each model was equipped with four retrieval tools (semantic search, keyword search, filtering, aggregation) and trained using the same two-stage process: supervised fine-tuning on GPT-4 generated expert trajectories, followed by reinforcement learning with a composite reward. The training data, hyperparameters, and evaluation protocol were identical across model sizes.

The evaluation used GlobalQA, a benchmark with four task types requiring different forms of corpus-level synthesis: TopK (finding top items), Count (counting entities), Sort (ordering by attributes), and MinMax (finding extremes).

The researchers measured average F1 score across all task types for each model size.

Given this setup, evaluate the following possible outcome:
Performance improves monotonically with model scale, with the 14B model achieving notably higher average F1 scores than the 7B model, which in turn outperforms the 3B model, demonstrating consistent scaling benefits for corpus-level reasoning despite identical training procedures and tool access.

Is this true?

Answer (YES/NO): YES